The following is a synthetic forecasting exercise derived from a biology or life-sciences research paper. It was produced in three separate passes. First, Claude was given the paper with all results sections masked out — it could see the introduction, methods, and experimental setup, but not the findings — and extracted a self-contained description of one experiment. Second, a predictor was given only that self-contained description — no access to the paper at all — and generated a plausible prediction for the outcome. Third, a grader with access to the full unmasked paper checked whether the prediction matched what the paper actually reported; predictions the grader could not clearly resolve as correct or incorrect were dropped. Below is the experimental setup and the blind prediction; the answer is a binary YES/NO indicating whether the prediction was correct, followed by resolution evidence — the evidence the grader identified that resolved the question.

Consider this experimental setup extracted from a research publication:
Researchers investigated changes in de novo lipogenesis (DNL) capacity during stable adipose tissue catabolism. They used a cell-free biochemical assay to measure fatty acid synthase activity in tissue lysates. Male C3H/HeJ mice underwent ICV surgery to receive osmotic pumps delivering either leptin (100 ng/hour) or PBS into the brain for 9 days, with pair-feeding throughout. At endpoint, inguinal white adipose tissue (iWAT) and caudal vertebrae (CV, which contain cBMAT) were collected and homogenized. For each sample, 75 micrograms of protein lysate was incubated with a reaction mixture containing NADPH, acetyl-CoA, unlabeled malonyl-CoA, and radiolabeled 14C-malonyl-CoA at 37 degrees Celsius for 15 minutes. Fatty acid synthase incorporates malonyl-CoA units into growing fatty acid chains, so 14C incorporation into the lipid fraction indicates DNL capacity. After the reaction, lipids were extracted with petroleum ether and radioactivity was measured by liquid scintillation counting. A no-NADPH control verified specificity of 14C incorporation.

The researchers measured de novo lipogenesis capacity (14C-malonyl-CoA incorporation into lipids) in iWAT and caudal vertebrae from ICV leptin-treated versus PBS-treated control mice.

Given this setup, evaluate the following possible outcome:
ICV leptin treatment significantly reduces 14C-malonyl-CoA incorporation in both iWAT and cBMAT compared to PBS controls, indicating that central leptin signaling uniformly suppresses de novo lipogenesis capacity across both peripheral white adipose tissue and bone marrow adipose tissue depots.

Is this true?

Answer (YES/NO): NO